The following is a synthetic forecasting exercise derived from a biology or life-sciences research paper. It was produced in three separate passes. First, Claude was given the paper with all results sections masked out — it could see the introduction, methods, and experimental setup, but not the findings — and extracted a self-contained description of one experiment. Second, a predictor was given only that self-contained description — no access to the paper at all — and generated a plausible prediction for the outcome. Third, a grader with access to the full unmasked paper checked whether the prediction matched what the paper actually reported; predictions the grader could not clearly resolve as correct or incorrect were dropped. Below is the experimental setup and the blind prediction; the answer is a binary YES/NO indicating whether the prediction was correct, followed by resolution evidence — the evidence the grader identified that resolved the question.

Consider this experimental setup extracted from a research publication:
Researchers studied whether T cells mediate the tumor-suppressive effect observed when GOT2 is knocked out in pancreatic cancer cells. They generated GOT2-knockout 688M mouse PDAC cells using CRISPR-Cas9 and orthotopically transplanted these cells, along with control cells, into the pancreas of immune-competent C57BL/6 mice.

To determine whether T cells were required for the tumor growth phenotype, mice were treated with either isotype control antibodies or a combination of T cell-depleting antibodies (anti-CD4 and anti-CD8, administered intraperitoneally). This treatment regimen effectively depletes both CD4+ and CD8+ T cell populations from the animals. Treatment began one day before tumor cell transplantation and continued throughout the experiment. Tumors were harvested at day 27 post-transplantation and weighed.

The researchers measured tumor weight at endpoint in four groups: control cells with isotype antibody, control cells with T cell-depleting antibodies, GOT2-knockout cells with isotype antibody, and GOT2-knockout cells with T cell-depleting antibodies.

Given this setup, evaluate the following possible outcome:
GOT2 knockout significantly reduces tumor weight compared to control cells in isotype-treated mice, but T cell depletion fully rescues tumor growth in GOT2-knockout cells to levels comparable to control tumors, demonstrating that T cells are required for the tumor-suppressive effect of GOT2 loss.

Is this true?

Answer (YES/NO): YES